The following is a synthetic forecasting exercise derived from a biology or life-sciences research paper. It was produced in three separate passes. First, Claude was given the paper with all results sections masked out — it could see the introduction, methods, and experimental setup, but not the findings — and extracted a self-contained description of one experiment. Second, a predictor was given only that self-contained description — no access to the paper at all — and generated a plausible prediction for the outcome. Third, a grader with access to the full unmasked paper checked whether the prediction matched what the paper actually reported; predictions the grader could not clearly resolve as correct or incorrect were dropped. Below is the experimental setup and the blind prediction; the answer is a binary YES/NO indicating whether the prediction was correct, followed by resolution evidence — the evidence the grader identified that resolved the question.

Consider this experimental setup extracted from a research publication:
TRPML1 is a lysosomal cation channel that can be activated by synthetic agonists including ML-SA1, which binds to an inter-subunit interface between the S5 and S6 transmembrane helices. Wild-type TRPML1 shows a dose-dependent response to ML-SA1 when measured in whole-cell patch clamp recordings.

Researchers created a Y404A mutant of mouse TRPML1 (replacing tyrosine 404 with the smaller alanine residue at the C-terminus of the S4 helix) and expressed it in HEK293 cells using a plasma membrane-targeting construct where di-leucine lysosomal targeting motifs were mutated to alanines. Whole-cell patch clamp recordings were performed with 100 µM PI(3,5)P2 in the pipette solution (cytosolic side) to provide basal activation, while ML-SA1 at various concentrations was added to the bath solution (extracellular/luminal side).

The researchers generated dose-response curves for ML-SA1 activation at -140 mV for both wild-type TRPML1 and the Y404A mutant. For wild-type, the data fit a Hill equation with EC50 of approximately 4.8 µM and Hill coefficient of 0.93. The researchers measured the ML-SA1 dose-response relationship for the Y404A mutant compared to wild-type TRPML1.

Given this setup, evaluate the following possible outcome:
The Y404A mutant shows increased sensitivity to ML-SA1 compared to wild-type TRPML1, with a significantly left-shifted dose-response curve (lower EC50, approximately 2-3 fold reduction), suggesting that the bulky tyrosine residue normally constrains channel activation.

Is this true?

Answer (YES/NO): NO